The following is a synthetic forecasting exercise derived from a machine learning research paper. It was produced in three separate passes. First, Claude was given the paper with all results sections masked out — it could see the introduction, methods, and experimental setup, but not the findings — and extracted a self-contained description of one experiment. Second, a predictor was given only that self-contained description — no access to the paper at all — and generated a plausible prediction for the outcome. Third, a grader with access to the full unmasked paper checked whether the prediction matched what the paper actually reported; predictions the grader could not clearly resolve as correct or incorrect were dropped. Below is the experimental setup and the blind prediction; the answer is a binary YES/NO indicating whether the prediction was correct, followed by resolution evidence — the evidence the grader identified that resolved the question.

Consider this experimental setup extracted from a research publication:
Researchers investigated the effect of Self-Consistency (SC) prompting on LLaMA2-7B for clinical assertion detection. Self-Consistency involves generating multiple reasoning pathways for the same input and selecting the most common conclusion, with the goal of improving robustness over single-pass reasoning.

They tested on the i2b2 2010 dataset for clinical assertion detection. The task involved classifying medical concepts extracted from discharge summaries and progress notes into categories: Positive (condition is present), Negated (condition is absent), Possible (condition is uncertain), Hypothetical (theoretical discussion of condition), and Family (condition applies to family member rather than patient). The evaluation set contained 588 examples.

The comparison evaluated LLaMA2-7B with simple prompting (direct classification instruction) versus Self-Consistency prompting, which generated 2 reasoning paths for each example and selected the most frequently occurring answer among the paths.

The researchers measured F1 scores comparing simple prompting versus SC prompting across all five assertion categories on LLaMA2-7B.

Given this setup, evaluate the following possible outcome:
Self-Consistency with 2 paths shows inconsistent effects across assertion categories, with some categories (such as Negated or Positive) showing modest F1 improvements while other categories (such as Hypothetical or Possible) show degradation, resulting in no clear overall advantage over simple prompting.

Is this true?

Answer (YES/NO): NO